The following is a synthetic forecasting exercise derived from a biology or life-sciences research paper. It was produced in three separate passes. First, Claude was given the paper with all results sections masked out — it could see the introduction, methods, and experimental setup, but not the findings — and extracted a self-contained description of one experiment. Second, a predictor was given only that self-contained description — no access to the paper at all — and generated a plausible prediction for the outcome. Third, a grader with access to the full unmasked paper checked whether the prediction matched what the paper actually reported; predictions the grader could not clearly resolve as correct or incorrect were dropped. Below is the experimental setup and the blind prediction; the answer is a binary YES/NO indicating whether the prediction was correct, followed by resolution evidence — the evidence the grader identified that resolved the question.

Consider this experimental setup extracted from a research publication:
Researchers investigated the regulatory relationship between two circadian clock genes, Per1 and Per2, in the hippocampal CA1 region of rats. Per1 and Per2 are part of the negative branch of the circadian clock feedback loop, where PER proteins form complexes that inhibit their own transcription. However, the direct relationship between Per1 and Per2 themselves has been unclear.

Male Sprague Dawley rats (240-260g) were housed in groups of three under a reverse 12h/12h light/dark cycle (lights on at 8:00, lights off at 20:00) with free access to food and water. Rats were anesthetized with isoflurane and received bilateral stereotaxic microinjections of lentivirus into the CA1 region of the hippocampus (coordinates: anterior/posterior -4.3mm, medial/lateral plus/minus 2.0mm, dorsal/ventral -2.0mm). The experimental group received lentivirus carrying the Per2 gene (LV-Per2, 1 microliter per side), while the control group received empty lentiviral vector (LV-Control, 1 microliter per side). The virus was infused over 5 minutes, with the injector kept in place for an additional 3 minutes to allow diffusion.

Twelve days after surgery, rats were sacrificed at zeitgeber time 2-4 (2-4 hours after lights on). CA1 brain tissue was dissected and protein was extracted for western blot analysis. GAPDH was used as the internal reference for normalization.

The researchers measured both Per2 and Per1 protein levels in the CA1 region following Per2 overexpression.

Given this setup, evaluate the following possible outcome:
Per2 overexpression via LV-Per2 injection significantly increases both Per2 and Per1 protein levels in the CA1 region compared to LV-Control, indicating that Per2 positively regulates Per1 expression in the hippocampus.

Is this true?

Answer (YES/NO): NO